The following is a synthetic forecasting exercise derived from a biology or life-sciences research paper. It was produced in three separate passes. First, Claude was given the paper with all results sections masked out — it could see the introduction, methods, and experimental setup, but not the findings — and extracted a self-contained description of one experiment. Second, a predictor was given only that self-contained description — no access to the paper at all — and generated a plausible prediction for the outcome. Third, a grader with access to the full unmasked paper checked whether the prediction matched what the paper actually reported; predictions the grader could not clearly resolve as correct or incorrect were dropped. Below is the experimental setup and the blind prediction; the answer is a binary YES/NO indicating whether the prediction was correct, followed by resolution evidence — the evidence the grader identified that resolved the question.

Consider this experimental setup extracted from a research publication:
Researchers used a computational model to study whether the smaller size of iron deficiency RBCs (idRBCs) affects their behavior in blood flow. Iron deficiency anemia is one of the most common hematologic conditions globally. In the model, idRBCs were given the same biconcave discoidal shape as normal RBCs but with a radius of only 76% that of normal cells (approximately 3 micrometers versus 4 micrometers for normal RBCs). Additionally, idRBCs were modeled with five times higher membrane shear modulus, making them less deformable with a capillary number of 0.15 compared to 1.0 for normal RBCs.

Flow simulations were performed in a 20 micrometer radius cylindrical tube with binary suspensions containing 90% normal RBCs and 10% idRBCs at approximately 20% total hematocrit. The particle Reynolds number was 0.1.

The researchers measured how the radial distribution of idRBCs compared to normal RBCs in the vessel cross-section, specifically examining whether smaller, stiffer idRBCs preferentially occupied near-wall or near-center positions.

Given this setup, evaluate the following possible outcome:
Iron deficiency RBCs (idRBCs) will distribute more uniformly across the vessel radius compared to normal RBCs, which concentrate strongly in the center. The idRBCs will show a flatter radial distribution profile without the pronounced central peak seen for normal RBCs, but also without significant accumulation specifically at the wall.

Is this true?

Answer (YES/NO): NO